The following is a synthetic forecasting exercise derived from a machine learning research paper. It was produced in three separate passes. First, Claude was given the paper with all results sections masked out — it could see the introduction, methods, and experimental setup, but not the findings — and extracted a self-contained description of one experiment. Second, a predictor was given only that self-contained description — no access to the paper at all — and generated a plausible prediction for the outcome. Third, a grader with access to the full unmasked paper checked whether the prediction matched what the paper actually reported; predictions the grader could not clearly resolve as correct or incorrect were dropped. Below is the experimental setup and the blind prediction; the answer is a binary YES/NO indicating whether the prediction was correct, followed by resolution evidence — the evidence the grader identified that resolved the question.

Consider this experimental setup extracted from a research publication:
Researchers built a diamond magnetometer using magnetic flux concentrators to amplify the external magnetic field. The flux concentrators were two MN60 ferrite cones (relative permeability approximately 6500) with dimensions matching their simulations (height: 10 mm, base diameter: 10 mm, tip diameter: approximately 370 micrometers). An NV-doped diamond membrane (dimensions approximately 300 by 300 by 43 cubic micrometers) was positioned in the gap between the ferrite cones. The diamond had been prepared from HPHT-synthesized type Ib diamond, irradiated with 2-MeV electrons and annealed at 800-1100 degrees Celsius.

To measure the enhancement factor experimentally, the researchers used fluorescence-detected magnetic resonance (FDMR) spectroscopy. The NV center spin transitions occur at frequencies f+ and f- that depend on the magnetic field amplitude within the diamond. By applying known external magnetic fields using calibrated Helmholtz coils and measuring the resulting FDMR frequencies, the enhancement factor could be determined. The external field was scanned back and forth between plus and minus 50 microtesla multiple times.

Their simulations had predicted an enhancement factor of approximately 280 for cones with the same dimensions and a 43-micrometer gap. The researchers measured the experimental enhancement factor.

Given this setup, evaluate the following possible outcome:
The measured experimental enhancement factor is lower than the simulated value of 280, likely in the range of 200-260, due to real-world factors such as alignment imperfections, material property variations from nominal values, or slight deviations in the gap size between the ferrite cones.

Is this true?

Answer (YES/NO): YES